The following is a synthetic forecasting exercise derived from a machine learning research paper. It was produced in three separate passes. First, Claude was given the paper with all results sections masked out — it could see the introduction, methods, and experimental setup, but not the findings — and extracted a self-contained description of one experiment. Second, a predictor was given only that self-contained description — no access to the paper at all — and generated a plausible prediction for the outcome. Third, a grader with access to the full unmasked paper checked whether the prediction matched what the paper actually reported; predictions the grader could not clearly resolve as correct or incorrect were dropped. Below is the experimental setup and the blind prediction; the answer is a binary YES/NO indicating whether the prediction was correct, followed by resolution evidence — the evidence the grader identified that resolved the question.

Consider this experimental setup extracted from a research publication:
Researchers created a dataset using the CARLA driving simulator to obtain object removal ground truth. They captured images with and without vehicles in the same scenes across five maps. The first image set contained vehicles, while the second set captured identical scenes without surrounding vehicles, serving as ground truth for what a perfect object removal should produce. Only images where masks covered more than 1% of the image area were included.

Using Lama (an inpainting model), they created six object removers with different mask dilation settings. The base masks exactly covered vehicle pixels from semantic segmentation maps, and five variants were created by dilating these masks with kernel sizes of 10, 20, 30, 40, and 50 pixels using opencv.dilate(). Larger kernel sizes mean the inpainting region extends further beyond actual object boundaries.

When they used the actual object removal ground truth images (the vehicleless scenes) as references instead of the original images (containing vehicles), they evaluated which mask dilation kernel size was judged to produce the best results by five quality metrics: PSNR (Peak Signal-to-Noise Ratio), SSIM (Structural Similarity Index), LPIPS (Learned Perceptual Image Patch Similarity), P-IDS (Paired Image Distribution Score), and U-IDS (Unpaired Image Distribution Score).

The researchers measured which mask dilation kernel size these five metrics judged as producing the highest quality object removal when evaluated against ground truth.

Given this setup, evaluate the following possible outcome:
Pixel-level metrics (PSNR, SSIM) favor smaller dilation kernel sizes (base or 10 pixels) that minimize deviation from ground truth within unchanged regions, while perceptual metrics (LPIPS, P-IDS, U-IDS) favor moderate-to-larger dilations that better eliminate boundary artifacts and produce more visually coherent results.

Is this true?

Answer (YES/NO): NO